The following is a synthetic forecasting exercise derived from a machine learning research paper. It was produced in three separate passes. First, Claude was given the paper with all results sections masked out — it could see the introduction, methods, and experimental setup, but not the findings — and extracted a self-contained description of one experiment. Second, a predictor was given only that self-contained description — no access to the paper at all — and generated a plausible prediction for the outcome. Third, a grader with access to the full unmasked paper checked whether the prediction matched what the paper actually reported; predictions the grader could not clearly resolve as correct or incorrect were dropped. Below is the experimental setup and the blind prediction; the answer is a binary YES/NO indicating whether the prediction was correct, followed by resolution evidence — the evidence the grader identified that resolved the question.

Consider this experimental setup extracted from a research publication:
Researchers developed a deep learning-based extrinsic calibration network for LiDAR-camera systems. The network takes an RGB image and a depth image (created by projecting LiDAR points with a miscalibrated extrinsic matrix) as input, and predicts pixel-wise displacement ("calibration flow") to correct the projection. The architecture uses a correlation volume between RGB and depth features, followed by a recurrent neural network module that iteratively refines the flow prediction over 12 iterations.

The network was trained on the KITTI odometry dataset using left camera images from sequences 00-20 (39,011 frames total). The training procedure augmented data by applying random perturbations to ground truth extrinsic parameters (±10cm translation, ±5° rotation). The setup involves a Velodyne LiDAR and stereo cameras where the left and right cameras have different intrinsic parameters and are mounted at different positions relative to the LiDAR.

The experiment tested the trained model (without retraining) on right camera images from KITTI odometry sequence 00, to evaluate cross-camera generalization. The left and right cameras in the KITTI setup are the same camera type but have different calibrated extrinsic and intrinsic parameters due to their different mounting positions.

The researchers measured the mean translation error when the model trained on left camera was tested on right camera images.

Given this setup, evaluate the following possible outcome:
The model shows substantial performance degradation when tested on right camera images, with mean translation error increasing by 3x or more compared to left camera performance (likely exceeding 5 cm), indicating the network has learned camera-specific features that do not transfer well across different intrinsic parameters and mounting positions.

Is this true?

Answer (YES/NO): NO